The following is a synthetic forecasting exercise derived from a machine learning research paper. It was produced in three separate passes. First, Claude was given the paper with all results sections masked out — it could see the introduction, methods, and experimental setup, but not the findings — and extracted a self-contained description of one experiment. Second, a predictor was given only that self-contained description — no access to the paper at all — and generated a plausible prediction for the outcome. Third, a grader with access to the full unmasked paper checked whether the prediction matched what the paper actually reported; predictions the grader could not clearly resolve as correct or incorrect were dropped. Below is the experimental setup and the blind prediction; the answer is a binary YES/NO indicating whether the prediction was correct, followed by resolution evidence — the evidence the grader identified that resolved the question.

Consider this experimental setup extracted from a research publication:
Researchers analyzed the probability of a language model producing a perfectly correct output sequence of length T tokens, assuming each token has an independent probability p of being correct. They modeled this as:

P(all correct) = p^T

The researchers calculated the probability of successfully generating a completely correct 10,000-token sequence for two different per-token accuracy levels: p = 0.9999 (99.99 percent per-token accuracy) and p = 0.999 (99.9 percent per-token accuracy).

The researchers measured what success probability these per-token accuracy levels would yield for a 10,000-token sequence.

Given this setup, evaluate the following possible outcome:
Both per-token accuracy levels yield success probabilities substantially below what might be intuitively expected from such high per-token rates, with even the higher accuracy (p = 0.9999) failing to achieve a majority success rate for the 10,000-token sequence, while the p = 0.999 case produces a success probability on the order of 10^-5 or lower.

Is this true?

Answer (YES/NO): YES